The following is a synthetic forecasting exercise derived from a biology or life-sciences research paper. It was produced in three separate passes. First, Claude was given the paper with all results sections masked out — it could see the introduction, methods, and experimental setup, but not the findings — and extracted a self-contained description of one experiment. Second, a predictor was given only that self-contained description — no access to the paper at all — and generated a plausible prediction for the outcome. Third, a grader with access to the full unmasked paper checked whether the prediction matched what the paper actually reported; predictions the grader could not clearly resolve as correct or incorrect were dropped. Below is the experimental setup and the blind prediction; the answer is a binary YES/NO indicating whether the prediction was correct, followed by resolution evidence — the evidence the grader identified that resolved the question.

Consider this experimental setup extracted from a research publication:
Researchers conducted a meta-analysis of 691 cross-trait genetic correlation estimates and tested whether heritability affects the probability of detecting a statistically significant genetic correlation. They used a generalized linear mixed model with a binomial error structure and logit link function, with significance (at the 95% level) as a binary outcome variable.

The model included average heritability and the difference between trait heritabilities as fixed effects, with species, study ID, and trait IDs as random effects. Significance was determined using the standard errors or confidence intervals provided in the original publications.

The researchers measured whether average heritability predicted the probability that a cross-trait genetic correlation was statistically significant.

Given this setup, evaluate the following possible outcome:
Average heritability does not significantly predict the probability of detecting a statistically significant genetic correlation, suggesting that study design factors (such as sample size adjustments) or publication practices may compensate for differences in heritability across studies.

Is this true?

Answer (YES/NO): NO